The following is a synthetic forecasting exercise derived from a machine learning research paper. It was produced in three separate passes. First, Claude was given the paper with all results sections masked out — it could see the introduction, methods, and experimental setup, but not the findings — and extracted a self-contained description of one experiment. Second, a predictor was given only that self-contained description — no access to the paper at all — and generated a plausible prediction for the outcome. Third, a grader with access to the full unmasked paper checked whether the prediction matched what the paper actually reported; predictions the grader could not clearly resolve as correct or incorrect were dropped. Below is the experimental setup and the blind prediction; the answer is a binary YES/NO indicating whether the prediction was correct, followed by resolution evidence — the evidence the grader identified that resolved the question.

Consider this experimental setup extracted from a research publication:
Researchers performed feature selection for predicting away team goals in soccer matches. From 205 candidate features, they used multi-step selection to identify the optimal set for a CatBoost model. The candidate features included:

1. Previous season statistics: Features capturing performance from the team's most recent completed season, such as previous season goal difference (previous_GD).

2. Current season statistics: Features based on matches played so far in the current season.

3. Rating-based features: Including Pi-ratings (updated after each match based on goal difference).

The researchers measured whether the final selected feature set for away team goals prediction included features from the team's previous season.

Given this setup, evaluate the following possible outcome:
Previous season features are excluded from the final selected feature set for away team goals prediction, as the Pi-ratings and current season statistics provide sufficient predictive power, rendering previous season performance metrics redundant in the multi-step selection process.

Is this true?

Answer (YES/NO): NO